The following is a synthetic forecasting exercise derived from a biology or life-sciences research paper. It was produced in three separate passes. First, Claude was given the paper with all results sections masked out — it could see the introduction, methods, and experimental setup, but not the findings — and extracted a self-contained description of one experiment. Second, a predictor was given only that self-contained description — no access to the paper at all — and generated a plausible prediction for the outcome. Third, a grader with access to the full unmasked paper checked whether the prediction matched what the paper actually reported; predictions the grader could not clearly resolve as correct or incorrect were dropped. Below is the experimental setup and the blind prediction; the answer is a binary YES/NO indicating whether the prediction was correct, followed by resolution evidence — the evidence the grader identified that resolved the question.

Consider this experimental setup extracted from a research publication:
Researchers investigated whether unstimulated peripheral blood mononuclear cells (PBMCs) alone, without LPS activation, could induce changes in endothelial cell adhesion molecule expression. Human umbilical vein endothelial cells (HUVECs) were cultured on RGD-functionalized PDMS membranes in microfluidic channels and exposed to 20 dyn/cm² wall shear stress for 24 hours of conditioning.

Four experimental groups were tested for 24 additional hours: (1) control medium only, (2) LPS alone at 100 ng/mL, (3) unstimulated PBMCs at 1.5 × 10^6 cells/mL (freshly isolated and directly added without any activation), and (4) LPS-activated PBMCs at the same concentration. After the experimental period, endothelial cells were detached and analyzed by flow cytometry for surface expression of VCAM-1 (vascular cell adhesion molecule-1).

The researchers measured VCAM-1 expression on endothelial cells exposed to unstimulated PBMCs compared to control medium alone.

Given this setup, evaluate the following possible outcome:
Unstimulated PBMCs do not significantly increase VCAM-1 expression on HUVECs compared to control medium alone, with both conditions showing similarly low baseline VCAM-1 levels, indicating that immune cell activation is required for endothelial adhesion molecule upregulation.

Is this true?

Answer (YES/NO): YES